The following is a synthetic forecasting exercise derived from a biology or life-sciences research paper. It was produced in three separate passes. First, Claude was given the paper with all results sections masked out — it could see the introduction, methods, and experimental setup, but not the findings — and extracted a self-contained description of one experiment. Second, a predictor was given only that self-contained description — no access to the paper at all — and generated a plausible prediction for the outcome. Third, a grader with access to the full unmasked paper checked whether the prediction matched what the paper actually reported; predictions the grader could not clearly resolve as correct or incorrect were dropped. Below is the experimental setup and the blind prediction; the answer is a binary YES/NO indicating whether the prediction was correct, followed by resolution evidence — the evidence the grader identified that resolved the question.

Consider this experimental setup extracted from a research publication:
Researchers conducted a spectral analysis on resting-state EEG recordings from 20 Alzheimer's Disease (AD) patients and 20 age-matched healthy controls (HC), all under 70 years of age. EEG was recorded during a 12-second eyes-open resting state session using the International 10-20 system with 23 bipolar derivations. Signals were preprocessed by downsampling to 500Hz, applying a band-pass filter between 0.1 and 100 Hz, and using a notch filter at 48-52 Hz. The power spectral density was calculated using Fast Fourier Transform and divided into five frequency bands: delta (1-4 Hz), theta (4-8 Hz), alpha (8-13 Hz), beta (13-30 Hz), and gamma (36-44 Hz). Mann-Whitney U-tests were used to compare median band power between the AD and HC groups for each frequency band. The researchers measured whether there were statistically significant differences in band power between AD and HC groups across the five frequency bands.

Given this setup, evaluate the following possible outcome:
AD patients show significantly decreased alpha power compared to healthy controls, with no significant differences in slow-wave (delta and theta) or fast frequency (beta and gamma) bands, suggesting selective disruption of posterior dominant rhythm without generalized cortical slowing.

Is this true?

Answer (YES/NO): NO